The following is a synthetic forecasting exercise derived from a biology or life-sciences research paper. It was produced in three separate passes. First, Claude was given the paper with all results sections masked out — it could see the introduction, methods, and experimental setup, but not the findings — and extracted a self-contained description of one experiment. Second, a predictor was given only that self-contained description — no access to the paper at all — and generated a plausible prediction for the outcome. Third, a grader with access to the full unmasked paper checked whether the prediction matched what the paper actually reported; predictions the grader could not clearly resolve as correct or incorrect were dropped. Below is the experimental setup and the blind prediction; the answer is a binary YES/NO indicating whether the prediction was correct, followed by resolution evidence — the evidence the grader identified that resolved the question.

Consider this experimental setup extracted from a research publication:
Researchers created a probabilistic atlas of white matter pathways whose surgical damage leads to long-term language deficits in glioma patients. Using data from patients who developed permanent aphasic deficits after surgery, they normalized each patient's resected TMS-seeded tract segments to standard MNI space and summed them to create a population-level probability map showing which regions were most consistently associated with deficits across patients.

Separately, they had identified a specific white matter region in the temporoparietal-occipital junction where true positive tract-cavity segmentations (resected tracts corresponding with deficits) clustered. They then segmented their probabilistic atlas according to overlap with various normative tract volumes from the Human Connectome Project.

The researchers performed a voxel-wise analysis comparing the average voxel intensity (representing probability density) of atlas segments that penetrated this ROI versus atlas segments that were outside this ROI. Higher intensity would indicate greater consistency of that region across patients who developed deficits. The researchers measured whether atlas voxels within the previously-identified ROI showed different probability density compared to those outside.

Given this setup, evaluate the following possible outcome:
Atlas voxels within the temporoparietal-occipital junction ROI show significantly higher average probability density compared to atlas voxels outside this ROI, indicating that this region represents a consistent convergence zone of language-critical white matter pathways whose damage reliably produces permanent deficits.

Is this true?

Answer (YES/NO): YES